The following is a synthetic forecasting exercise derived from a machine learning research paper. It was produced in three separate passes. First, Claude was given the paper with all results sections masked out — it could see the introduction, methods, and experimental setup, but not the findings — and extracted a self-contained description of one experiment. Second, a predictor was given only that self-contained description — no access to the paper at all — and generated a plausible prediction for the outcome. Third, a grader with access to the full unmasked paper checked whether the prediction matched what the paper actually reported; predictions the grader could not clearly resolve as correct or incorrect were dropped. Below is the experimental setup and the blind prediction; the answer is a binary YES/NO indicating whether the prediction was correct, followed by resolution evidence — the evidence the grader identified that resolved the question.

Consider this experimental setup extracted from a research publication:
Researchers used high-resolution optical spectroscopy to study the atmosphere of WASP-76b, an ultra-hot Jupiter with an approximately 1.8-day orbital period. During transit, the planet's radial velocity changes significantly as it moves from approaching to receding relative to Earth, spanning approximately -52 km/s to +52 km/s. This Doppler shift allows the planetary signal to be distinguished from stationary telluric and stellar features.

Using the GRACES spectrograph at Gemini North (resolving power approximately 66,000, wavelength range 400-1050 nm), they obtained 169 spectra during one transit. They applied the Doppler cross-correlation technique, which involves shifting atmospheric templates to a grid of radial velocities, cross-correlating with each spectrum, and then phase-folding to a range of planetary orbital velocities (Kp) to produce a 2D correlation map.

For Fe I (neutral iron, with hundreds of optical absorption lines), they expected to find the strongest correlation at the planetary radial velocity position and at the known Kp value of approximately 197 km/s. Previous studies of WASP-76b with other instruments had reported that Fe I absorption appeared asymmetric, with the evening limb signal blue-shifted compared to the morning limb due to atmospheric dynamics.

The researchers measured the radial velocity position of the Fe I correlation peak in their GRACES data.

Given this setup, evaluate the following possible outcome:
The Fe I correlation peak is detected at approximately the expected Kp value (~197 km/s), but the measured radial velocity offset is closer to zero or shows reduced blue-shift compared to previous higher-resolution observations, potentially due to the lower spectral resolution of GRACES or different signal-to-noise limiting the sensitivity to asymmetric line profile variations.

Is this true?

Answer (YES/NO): NO